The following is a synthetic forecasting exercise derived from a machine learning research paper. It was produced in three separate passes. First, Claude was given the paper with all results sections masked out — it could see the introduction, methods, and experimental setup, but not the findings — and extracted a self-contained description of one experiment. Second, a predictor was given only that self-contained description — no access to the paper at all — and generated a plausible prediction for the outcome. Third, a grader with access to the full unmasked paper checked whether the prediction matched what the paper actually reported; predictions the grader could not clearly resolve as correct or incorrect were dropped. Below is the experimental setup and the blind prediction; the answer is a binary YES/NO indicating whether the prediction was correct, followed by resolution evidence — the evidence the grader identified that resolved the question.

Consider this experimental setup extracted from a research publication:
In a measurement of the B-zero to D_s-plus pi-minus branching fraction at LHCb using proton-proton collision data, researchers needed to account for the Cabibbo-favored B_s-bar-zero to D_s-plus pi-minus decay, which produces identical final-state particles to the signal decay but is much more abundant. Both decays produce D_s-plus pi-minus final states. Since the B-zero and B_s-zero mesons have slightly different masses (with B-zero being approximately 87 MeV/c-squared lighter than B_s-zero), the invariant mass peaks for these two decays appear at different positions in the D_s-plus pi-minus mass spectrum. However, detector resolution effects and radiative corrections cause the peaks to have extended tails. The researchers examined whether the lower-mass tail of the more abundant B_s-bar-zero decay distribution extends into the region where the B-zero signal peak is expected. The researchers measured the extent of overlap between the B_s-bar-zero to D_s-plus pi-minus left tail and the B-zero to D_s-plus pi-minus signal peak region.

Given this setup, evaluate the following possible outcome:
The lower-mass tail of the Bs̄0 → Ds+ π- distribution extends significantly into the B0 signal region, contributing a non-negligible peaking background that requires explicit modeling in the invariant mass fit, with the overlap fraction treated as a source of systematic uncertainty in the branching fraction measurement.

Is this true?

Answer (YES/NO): YES